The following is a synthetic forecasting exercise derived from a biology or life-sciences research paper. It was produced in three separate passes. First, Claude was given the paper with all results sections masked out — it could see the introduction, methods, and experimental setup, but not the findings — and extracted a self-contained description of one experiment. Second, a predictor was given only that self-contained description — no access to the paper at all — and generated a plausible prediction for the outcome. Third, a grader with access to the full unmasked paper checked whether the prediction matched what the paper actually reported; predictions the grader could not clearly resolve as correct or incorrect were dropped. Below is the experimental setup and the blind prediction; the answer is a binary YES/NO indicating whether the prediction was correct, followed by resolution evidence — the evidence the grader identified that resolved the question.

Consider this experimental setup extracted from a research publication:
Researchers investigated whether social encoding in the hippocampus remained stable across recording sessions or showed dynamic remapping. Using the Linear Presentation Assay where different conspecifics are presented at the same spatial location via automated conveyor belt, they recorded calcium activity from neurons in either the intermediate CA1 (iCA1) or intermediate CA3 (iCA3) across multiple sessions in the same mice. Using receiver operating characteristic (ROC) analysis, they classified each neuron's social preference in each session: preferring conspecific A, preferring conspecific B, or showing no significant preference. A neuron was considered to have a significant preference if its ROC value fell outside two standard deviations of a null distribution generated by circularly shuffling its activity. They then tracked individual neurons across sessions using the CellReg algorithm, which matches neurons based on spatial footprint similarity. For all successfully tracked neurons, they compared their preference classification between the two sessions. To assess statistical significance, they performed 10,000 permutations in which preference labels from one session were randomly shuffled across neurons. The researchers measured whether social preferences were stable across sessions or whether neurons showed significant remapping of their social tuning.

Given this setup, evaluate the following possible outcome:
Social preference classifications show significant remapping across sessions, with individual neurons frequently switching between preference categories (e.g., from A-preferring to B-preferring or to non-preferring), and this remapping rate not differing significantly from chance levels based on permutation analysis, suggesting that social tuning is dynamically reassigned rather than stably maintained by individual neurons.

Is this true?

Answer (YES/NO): YES